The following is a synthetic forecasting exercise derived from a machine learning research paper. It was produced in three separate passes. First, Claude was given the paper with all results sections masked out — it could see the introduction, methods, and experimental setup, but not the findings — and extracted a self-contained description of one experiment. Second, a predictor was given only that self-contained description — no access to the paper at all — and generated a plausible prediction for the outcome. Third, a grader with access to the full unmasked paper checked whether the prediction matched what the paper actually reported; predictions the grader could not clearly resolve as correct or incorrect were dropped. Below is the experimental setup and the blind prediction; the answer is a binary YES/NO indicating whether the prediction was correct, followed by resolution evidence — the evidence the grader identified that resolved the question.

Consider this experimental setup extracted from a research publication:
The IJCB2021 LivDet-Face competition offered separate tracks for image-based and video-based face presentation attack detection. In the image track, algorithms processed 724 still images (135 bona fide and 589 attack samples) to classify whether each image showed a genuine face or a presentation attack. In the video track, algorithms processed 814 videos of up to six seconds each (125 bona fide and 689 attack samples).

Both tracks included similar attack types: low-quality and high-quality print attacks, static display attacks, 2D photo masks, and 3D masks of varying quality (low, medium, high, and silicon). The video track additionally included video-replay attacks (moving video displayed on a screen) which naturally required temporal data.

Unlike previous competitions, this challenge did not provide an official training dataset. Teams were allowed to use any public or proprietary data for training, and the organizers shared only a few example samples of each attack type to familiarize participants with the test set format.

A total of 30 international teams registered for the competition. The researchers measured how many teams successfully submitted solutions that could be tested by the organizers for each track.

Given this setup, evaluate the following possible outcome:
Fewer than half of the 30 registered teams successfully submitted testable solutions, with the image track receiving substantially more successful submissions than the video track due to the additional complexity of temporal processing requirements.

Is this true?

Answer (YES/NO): NO